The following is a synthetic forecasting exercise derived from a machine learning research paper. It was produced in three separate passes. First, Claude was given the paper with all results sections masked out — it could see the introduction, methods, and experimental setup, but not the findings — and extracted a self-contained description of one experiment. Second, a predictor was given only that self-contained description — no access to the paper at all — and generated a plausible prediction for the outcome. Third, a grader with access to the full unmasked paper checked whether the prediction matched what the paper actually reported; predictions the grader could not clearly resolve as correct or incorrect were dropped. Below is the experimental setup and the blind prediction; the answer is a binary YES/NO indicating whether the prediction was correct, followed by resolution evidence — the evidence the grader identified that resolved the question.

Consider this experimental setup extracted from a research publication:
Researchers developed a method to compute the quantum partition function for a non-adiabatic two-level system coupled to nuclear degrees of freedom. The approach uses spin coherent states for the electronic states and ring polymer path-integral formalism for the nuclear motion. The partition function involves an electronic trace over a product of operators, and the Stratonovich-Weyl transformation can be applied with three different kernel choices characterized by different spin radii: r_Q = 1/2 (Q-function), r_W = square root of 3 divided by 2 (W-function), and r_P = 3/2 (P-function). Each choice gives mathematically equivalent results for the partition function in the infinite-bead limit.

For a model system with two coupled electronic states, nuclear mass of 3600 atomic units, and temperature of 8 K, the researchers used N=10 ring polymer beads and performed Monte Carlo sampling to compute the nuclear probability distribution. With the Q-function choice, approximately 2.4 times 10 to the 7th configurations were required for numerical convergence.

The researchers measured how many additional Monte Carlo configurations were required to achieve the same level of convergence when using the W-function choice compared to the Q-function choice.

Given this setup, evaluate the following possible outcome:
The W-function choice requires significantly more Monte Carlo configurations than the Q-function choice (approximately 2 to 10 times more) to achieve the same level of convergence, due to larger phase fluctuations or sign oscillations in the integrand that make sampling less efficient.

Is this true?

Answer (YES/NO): NO